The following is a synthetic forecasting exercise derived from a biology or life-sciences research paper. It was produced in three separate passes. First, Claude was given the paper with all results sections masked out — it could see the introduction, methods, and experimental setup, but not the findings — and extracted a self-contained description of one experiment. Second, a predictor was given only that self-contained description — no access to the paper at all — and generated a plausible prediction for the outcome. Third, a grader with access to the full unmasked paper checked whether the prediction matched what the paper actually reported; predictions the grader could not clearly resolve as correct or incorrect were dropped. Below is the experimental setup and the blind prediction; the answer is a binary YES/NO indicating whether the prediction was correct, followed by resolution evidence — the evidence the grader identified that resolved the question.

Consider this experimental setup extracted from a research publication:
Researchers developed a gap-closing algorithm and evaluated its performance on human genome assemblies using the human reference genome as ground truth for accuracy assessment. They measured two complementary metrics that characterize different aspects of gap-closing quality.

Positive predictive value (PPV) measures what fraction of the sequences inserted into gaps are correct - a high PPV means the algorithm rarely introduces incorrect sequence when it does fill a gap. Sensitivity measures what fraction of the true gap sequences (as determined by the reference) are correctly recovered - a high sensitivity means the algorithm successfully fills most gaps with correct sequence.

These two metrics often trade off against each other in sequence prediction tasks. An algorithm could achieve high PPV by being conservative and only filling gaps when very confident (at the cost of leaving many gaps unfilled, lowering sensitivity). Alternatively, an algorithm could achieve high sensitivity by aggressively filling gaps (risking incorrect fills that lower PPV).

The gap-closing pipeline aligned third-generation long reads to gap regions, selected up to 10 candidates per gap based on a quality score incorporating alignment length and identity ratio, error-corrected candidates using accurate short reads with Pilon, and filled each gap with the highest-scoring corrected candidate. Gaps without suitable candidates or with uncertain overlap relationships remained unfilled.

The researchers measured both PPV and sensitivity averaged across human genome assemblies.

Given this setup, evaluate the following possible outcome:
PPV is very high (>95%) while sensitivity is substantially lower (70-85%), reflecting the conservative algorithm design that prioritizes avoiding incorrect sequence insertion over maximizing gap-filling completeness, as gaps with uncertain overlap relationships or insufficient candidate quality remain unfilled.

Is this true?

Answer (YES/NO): NO